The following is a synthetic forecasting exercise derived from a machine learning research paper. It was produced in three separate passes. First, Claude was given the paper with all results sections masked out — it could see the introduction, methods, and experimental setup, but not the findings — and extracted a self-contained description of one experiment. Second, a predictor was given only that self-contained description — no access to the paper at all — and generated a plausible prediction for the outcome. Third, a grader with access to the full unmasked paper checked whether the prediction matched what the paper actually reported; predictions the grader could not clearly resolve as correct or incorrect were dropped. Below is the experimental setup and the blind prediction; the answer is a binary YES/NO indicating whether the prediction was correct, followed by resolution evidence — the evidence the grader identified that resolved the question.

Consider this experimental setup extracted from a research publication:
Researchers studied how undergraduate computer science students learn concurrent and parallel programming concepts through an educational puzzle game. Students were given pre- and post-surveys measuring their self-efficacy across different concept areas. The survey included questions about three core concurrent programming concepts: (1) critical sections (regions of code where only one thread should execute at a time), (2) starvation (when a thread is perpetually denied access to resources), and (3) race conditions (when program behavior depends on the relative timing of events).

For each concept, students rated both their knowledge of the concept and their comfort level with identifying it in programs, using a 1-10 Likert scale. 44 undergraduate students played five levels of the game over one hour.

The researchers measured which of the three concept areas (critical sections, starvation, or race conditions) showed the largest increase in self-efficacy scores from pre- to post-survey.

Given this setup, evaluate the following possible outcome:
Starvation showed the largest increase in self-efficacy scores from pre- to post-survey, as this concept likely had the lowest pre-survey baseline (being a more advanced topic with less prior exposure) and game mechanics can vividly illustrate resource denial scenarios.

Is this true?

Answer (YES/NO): NO